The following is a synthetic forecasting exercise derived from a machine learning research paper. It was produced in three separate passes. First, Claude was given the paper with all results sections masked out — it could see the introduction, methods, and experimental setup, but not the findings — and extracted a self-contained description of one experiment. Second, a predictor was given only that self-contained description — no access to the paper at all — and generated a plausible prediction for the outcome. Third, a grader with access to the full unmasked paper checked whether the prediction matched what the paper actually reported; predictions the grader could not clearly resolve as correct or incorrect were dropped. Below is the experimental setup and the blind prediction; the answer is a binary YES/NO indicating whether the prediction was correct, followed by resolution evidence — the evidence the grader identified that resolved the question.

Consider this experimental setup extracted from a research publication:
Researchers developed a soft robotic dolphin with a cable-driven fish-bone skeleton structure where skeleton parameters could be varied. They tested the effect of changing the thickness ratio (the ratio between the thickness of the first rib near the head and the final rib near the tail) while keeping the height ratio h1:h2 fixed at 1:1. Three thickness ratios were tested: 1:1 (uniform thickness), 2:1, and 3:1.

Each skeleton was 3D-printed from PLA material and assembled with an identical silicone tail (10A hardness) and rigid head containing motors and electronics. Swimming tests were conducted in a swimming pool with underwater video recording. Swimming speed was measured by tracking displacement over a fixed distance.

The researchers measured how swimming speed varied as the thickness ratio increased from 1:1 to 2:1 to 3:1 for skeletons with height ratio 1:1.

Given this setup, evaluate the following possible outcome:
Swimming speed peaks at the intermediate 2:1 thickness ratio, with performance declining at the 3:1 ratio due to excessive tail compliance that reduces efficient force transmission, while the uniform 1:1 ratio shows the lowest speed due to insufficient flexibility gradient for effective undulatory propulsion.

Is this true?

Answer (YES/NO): NO